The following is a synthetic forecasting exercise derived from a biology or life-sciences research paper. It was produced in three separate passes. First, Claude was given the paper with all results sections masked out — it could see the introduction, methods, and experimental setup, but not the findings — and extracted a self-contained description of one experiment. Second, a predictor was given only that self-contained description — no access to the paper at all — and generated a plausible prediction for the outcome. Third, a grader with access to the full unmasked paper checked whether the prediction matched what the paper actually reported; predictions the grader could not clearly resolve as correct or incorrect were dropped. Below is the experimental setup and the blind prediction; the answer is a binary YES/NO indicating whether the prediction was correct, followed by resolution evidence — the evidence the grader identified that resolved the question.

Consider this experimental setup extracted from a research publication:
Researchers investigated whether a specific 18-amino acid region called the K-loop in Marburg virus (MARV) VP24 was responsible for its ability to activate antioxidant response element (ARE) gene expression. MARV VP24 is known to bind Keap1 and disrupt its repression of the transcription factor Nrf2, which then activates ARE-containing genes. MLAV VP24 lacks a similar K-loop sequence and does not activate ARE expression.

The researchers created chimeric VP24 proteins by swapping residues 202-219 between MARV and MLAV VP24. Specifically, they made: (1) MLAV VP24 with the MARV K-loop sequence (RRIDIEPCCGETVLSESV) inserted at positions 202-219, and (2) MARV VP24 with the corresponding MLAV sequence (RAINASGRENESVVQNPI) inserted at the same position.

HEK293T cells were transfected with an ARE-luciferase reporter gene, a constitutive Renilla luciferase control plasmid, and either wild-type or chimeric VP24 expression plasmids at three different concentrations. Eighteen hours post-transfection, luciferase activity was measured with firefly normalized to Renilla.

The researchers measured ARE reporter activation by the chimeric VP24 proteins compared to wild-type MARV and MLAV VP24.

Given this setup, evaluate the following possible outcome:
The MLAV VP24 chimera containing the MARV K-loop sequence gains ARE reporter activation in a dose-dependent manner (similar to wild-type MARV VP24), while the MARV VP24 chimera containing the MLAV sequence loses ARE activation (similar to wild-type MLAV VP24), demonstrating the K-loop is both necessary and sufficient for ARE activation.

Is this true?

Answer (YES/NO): YES